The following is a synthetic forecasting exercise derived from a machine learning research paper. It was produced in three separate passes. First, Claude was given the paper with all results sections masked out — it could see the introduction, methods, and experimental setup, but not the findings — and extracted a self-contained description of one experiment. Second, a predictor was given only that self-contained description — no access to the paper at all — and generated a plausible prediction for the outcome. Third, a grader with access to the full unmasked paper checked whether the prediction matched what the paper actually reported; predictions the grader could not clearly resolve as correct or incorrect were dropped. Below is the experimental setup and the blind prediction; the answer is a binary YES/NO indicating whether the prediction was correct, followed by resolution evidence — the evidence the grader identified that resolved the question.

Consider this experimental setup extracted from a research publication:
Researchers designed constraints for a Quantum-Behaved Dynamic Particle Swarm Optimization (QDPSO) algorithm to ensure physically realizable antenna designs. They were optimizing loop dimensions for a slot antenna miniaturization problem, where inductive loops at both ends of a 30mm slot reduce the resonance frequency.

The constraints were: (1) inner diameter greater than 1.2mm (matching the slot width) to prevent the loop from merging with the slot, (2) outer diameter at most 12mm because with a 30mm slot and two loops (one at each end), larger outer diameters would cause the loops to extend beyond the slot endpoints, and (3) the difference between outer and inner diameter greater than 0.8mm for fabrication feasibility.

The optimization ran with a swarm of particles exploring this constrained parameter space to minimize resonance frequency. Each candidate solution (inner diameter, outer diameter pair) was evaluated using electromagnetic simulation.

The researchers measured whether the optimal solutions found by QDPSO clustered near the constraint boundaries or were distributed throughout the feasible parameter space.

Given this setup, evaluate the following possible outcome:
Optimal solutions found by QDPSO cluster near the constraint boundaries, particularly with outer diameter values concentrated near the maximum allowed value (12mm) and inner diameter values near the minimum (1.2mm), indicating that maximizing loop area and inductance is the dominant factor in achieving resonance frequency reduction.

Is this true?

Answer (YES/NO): NO